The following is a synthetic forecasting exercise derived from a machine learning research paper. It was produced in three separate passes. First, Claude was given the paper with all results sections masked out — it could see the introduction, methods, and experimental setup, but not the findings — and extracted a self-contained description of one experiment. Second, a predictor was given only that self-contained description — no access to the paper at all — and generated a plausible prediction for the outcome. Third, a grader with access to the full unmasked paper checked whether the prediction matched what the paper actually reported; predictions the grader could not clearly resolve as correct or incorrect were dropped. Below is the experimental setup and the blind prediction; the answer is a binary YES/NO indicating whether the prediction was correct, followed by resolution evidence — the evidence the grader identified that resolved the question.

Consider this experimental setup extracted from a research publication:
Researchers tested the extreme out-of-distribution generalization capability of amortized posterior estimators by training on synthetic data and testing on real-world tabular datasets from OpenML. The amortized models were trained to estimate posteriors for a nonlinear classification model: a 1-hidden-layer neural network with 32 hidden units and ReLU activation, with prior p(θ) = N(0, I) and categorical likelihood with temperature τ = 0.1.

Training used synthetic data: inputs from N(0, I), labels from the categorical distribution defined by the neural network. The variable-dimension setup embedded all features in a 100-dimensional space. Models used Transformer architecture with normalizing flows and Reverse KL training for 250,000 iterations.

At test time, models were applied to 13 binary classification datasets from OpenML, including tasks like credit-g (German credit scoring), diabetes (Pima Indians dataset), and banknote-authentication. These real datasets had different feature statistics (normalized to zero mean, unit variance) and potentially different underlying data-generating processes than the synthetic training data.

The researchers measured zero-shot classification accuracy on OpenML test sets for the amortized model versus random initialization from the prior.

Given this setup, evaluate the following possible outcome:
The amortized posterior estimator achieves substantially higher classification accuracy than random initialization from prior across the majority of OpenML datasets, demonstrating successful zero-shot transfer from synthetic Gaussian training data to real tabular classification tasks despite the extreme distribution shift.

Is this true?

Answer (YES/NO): YES